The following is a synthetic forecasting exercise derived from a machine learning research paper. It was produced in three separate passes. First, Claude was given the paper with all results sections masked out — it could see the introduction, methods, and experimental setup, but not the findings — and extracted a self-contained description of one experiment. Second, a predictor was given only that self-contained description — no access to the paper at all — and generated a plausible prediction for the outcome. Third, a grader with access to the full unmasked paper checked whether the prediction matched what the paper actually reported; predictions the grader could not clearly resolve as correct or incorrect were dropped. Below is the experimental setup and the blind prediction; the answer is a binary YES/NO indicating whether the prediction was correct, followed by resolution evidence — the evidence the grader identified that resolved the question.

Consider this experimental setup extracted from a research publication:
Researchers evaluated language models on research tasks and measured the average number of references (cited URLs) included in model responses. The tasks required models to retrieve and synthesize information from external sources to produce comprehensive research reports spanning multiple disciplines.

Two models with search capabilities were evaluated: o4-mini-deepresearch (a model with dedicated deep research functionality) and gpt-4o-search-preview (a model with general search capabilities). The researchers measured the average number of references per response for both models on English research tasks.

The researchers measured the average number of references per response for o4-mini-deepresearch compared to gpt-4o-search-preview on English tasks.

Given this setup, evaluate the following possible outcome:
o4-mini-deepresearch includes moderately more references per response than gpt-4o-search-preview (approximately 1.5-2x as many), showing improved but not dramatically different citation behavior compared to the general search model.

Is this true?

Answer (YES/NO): NO